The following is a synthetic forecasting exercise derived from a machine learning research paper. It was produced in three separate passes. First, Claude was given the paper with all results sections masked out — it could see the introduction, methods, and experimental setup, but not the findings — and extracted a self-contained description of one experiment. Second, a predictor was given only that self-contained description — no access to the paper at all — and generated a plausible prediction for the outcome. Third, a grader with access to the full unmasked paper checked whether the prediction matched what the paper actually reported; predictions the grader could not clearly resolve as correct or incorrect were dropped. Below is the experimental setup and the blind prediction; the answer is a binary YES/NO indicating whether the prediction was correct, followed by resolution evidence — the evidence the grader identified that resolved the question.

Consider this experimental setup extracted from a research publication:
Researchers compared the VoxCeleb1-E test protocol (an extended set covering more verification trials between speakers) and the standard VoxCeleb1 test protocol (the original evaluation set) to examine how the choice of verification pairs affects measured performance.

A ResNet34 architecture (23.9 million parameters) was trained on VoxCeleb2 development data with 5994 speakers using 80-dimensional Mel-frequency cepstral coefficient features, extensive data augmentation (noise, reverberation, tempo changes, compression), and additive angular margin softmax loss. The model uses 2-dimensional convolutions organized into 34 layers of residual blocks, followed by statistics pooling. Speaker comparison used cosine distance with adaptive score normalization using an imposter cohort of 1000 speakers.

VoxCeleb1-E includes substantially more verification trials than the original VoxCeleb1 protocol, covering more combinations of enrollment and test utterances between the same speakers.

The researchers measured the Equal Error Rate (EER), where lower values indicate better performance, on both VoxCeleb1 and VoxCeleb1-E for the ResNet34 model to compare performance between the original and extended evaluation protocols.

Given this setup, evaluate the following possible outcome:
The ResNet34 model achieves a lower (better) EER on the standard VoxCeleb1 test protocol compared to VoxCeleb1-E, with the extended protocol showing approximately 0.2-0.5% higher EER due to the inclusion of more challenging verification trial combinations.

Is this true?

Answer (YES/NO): NO